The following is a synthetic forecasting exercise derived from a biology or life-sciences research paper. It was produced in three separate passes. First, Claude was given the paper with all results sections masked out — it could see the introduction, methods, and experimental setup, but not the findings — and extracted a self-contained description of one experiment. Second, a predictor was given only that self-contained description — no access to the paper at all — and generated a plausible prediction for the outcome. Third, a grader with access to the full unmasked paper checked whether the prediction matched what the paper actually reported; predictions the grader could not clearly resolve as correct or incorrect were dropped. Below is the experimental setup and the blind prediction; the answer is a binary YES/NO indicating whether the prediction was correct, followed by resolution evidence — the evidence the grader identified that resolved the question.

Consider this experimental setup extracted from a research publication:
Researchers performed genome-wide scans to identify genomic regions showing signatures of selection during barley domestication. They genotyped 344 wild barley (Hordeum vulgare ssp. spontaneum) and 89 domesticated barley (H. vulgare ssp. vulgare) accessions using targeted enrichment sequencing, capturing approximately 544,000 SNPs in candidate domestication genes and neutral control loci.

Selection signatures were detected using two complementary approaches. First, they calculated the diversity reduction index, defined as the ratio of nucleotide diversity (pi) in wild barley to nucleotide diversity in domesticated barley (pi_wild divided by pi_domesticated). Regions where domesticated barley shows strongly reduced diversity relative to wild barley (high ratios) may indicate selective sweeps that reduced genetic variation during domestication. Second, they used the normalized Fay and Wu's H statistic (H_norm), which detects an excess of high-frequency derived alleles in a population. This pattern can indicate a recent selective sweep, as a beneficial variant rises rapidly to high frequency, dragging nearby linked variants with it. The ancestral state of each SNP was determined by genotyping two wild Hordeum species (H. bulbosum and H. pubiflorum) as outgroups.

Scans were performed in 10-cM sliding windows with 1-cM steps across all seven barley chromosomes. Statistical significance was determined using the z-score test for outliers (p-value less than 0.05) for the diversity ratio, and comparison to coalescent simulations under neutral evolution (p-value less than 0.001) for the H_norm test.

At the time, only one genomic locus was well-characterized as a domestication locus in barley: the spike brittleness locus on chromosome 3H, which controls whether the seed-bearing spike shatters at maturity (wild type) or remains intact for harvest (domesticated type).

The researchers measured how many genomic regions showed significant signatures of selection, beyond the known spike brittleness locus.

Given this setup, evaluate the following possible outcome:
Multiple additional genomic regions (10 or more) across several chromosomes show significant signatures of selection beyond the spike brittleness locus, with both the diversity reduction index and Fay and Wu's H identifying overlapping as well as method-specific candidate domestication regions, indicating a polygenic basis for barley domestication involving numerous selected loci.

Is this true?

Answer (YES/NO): YES